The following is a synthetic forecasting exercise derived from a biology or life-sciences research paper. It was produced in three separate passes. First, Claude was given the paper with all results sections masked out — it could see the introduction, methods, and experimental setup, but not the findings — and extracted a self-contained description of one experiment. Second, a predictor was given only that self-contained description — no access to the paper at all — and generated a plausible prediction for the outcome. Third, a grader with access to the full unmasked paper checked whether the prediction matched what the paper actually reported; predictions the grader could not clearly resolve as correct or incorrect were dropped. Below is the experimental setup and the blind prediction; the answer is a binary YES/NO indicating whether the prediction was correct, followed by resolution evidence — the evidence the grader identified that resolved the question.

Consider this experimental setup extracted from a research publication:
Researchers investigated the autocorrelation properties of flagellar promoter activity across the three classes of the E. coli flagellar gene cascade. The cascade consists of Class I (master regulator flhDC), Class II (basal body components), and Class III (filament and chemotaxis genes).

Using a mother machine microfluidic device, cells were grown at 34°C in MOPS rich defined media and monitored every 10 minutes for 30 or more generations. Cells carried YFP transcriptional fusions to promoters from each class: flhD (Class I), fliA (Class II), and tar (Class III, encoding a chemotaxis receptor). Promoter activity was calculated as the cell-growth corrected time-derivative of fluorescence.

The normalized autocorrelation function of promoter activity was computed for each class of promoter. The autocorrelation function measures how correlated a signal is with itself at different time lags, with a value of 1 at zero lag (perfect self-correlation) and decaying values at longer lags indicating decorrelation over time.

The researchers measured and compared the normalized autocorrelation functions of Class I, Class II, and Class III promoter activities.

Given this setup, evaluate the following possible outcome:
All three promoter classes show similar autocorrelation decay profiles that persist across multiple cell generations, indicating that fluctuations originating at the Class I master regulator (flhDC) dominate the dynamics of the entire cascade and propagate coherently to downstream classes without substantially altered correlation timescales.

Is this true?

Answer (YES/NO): NO